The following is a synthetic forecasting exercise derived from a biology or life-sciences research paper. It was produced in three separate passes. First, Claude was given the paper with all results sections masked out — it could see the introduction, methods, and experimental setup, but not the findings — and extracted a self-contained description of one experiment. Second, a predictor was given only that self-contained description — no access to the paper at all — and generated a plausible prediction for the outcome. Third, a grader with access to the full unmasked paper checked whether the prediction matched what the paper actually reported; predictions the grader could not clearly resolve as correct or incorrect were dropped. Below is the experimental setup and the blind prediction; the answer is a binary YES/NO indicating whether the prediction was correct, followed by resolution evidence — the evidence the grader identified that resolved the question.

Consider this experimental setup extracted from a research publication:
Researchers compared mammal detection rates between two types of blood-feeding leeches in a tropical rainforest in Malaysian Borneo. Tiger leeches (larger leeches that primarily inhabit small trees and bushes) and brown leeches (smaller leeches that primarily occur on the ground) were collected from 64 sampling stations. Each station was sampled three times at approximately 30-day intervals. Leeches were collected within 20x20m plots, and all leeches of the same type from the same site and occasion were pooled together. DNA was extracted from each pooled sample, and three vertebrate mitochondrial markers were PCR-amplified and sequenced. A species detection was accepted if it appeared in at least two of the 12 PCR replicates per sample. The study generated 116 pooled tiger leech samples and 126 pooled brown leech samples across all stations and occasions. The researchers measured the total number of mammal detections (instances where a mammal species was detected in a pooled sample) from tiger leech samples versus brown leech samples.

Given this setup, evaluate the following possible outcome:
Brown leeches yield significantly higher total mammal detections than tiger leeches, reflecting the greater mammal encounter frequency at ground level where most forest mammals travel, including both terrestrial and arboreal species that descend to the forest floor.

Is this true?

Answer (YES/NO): NO